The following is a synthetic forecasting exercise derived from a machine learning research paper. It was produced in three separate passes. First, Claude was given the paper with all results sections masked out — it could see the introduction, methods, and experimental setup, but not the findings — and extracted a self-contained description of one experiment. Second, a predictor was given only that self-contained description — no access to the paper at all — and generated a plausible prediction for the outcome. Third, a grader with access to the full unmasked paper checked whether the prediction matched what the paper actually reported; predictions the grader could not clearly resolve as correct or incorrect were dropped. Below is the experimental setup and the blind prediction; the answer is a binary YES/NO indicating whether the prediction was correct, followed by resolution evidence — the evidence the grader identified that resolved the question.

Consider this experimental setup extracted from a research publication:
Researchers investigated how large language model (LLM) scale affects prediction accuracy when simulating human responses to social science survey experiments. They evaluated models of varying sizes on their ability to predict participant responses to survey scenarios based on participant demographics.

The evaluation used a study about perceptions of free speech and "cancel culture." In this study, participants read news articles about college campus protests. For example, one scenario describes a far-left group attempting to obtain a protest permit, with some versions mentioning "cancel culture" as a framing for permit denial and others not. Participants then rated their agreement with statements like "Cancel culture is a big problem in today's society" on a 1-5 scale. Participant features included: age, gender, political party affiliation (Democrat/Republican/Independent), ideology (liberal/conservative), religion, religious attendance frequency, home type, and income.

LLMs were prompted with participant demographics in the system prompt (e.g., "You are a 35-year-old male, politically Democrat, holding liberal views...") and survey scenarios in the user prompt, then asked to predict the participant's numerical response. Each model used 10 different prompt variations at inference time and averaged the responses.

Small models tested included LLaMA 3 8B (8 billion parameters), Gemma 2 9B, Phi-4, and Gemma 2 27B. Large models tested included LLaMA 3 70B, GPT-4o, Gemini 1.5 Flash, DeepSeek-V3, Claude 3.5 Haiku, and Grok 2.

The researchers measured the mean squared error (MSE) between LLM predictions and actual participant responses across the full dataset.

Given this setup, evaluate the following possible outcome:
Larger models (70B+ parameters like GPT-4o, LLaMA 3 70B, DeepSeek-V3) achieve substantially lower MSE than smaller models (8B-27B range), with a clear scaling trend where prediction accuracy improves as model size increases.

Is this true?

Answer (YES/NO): NO